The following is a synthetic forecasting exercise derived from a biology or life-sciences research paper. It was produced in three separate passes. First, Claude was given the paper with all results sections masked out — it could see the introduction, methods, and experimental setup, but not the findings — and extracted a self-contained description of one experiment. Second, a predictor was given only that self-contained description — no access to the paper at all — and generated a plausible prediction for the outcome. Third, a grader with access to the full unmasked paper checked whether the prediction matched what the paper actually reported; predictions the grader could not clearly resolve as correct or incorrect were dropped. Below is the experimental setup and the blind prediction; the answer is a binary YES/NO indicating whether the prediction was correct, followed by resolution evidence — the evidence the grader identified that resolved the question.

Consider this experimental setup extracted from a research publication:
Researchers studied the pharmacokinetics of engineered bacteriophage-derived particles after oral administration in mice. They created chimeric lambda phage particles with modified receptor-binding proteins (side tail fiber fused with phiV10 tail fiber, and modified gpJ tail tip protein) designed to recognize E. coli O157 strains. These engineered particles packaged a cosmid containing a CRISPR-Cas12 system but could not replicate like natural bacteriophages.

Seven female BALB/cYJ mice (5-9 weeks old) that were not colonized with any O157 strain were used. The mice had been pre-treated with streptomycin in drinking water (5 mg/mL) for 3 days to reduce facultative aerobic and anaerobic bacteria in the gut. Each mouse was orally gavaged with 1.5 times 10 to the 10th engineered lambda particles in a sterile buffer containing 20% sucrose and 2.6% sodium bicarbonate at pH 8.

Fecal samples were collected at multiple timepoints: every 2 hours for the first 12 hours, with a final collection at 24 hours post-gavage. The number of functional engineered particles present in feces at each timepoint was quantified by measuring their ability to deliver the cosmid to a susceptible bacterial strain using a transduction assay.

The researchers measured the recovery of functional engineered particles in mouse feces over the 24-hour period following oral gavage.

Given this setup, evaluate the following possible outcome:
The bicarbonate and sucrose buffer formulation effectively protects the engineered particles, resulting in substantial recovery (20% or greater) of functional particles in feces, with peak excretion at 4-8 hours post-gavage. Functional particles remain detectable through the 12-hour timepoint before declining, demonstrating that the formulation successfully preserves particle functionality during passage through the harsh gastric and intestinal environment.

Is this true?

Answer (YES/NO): NO